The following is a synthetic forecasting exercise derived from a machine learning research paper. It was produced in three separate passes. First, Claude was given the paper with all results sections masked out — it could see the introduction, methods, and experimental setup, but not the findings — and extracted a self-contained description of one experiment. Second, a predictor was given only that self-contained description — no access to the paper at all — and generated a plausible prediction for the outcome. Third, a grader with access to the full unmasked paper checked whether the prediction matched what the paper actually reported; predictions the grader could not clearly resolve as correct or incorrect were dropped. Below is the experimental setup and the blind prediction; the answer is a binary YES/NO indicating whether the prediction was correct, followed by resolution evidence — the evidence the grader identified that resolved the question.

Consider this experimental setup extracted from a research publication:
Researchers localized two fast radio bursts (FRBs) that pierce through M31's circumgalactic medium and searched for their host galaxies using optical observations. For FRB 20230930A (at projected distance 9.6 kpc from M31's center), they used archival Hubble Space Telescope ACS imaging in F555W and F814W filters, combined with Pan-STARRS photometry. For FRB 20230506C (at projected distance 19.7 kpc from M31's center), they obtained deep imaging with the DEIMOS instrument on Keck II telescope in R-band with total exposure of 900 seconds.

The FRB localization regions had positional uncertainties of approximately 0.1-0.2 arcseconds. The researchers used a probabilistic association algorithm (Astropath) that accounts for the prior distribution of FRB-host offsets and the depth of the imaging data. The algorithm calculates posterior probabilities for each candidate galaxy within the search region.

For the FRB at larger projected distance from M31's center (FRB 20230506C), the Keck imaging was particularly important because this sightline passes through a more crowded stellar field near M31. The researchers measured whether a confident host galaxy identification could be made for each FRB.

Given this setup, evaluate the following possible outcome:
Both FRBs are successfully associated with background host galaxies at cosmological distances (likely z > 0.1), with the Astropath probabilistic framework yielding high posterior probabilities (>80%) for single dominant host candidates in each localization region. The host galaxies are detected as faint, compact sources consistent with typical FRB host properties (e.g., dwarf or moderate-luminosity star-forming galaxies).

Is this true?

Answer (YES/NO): NO